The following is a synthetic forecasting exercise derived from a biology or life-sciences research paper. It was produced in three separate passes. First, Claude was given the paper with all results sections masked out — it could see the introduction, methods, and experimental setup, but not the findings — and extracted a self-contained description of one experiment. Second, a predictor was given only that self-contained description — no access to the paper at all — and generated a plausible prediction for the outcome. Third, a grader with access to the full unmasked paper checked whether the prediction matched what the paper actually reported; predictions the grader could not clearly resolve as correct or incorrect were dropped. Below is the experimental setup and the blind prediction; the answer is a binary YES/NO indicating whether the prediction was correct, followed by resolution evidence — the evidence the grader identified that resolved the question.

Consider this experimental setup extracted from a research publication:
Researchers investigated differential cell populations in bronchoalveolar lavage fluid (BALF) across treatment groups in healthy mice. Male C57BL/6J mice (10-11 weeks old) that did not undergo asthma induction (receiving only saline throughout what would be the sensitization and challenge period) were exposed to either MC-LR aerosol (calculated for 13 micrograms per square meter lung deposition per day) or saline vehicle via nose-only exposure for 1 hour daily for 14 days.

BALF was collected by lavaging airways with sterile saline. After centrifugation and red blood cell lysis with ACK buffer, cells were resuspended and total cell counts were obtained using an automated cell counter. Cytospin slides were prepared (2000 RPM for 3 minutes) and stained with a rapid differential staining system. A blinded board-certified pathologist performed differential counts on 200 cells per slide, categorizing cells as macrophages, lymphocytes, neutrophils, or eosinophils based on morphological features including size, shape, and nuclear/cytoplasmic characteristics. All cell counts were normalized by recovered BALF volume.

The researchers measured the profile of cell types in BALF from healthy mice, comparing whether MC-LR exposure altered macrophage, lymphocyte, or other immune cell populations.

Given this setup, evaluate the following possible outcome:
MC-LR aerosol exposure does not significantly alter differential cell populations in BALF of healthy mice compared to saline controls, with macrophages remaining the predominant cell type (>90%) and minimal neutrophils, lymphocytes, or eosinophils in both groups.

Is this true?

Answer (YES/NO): NO